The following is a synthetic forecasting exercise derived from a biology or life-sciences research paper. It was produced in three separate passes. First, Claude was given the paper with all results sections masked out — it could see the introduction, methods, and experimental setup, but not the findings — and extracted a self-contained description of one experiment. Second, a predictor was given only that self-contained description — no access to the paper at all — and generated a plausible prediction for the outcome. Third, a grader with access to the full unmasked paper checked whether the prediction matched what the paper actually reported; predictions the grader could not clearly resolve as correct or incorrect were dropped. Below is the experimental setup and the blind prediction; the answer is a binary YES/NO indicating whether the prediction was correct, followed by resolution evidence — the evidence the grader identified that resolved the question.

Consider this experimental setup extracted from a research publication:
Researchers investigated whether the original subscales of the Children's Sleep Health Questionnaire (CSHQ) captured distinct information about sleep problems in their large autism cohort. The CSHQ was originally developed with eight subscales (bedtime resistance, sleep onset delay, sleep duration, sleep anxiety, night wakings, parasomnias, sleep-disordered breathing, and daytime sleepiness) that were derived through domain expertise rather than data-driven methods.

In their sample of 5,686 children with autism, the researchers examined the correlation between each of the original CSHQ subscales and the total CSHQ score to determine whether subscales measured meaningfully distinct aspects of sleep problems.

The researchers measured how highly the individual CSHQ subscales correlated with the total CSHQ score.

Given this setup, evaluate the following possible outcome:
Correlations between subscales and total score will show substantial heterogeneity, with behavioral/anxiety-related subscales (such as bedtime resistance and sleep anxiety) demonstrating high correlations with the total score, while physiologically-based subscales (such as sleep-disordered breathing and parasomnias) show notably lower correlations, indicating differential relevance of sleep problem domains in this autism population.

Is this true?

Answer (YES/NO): NO